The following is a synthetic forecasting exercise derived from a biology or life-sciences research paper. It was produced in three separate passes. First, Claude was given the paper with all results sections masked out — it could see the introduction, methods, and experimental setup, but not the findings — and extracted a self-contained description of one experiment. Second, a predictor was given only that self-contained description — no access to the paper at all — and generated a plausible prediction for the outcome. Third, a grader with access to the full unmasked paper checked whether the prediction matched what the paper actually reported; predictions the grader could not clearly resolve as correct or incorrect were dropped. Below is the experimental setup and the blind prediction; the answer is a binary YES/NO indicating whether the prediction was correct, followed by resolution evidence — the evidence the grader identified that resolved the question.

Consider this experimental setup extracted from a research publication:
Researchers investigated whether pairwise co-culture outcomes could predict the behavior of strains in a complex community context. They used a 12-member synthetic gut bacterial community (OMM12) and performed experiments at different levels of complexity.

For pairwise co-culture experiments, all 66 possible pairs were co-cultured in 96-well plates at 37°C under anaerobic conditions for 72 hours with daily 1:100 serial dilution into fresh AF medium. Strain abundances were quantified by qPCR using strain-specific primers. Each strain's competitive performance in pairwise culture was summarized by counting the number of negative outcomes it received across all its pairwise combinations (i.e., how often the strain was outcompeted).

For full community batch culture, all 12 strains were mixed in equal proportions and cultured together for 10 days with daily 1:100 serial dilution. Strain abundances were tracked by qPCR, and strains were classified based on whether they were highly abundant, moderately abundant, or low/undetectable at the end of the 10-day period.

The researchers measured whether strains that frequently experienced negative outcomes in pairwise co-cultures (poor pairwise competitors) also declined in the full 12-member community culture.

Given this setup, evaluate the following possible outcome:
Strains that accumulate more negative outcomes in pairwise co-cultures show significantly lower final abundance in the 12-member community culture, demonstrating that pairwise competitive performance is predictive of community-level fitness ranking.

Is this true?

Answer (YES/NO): NO